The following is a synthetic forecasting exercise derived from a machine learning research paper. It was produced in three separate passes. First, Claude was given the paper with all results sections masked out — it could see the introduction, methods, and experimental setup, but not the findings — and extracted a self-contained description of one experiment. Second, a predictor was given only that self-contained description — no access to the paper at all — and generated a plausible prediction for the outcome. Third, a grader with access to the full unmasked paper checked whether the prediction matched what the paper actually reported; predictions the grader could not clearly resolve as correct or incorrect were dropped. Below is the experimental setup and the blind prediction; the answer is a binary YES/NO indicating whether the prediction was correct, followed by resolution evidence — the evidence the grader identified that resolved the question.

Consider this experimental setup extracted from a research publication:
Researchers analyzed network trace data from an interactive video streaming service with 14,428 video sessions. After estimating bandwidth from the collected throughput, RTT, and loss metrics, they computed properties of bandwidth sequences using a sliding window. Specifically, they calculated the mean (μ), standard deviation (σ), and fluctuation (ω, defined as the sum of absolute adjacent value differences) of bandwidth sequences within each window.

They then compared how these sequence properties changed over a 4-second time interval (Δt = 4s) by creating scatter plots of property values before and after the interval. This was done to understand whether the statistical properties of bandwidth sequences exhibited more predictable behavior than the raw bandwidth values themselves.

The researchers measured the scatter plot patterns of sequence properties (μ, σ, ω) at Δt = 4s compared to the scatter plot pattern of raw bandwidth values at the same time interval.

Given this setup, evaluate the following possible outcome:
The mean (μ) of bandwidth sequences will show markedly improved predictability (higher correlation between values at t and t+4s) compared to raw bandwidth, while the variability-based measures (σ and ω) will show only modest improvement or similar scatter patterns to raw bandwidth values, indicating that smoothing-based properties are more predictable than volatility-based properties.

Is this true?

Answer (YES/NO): NO